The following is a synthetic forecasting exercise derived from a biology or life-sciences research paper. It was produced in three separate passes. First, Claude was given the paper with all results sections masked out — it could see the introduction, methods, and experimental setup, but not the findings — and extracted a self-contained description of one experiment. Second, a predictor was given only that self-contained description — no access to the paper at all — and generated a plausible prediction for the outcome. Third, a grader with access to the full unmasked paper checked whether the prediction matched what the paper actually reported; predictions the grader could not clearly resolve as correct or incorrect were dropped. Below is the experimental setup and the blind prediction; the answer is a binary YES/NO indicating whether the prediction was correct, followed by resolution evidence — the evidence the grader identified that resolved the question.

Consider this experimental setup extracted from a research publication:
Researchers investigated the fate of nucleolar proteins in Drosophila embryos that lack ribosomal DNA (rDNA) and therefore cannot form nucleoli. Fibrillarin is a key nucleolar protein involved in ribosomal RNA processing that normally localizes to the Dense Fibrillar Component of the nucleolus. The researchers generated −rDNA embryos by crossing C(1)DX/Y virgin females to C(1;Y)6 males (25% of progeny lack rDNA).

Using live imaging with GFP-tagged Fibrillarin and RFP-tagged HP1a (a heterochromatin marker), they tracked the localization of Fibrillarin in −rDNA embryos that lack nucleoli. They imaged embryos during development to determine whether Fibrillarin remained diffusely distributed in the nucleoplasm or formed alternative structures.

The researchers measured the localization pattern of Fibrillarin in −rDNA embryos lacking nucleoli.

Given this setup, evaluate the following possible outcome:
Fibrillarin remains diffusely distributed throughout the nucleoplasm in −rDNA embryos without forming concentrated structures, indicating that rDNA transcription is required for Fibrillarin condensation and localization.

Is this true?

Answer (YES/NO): NO